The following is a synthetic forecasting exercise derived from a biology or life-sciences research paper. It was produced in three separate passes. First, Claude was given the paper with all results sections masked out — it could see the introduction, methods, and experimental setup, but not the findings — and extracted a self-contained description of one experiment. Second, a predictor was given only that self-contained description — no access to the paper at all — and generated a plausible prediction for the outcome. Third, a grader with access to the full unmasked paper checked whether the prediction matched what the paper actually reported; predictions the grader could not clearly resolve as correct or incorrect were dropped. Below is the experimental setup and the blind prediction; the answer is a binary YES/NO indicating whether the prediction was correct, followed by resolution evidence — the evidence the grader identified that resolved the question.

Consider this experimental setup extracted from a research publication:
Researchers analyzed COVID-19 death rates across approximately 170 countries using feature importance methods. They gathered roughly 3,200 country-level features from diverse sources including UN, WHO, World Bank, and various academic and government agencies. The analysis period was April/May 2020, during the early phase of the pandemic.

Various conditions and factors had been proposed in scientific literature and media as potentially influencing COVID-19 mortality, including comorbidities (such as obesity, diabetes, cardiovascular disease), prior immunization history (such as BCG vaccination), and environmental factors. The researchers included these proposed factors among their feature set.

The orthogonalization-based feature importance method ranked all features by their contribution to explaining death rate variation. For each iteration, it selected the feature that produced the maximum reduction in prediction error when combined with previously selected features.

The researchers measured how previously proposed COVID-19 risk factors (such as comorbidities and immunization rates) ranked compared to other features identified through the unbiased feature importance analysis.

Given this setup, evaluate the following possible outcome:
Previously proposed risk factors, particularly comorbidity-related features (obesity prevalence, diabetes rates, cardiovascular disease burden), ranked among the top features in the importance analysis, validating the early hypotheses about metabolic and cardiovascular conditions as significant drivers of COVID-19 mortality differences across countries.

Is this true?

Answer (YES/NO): NO